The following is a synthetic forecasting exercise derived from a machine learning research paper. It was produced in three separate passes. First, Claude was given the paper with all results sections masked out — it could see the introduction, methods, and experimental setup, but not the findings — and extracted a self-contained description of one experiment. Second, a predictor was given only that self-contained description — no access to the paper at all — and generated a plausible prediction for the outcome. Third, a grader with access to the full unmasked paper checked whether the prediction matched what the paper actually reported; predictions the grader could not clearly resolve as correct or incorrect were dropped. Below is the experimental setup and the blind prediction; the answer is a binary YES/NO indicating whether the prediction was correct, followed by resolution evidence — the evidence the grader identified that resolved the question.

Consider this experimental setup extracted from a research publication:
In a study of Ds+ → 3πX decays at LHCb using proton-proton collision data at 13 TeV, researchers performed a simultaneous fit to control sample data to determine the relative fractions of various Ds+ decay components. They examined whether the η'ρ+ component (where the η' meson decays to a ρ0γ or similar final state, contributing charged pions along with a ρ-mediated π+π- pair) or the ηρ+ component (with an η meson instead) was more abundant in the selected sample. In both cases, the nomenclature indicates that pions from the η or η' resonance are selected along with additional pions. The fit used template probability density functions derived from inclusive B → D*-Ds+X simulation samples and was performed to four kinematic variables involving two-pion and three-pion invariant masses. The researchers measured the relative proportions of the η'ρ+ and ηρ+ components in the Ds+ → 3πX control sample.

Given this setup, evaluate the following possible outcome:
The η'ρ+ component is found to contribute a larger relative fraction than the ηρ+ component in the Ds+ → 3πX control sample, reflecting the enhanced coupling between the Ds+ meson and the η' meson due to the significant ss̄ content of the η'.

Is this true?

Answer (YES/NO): YES